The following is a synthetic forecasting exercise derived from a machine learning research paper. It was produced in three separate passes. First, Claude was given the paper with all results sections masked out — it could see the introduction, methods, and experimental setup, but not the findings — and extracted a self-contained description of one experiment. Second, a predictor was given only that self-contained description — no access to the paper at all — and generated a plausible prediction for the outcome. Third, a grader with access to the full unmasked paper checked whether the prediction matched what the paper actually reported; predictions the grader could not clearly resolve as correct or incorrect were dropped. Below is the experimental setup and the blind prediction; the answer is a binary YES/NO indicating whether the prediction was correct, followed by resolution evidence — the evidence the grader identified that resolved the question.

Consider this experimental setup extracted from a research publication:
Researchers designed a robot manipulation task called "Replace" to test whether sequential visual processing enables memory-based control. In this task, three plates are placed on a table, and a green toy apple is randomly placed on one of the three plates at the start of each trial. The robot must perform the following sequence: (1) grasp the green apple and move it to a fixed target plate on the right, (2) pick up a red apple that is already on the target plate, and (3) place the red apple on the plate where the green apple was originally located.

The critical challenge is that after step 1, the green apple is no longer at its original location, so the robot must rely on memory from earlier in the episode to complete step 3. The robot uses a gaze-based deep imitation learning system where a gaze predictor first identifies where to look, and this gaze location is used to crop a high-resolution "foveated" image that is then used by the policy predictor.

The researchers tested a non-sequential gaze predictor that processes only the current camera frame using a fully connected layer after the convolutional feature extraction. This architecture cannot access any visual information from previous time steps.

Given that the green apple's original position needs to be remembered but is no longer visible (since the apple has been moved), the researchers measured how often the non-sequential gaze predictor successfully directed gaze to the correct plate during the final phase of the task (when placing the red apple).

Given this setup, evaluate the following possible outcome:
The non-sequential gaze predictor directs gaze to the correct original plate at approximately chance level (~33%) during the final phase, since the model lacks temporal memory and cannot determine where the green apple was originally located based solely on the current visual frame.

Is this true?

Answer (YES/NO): NO